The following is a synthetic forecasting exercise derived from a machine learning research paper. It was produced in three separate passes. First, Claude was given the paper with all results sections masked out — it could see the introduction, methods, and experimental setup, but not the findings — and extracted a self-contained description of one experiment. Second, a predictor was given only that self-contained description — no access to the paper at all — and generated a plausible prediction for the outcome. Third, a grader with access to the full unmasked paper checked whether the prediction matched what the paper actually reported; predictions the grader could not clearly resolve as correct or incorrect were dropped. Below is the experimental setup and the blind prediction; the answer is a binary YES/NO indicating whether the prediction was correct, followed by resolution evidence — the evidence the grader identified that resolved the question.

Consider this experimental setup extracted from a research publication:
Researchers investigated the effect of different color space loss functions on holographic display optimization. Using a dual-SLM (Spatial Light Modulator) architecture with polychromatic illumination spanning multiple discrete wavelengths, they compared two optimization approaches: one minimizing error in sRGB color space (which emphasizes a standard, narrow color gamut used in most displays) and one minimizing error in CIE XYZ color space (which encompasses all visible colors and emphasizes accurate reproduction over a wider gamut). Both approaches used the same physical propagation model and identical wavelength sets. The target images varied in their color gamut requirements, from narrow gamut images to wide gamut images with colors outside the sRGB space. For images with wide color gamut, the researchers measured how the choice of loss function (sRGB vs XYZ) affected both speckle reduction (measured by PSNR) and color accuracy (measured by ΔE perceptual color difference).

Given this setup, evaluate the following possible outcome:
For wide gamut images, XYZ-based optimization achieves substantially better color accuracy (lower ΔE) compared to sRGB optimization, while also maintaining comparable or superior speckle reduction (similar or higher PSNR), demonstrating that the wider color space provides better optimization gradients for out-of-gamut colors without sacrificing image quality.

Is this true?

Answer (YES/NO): NO